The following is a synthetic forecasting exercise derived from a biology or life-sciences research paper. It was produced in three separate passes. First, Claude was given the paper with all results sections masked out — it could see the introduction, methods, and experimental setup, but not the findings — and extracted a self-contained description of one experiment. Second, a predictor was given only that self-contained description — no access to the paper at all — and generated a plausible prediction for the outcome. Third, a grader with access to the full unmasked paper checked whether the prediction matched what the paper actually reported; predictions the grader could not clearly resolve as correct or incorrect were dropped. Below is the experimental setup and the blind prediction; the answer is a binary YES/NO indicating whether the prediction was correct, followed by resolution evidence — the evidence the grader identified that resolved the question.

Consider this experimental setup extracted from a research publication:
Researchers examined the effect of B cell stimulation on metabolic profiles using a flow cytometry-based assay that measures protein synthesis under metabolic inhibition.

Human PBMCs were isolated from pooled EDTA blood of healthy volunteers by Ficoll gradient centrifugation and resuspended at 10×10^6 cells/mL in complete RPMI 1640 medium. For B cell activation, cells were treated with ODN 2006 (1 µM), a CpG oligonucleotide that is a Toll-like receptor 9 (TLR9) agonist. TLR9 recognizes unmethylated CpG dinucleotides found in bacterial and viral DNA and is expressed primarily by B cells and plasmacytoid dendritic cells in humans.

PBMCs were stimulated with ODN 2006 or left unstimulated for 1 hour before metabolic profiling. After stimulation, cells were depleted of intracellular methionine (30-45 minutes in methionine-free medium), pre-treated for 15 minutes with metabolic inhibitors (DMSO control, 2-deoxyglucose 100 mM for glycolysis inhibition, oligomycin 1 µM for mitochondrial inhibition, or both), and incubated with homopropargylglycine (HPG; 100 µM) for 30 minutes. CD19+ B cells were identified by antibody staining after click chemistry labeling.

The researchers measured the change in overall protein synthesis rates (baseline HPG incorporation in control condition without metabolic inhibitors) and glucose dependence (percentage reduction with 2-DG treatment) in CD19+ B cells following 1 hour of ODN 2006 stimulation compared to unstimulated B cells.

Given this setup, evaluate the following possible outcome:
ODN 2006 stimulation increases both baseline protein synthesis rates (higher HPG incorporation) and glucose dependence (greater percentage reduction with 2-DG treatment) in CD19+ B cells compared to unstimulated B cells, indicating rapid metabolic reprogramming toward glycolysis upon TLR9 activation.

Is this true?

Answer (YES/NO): NO